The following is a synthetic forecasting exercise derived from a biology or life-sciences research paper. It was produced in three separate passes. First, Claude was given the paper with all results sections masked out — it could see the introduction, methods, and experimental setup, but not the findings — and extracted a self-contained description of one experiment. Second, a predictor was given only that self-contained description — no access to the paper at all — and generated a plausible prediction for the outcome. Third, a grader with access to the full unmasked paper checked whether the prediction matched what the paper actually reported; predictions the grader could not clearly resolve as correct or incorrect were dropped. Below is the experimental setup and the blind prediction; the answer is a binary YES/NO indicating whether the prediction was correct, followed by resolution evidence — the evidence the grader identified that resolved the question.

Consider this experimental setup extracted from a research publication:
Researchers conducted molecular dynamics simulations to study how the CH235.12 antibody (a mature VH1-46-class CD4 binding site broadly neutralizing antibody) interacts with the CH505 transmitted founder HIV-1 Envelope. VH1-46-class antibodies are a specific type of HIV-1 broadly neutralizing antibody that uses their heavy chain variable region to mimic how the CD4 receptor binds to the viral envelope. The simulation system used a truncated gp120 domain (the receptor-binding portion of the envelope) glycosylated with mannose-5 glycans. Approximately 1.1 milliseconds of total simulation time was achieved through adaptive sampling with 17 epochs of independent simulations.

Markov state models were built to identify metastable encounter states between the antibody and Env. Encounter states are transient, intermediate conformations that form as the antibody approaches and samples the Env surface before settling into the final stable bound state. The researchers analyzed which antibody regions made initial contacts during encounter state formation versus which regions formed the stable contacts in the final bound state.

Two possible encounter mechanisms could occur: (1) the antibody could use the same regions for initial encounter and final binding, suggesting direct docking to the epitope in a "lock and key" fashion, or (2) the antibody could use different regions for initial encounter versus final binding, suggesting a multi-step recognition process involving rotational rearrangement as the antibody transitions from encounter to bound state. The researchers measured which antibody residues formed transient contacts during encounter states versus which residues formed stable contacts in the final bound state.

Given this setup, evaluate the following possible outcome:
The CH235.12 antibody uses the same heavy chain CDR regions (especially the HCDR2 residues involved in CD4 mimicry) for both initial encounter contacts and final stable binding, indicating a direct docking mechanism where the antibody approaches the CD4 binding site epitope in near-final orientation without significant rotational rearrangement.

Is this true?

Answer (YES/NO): NO